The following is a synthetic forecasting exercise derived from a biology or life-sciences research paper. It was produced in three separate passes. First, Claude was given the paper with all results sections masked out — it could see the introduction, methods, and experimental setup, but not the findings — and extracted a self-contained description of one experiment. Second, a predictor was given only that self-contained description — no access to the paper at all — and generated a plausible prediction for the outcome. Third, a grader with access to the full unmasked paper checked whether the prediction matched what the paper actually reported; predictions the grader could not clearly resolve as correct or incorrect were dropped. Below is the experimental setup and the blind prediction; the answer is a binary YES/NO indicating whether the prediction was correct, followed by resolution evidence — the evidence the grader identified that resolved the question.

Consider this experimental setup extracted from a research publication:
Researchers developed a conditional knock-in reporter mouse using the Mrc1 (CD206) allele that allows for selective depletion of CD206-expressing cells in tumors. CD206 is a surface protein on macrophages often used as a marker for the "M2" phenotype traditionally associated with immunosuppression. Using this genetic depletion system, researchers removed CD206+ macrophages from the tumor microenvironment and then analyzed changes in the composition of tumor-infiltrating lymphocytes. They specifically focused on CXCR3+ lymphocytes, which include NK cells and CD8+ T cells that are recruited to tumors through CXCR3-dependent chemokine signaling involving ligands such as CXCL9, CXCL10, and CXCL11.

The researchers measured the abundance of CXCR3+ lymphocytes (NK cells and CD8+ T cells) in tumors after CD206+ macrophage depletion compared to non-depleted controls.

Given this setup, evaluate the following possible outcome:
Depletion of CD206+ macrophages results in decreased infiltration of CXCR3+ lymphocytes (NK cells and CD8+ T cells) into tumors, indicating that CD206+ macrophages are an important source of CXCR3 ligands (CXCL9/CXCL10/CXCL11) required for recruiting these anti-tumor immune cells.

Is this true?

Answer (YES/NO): YES